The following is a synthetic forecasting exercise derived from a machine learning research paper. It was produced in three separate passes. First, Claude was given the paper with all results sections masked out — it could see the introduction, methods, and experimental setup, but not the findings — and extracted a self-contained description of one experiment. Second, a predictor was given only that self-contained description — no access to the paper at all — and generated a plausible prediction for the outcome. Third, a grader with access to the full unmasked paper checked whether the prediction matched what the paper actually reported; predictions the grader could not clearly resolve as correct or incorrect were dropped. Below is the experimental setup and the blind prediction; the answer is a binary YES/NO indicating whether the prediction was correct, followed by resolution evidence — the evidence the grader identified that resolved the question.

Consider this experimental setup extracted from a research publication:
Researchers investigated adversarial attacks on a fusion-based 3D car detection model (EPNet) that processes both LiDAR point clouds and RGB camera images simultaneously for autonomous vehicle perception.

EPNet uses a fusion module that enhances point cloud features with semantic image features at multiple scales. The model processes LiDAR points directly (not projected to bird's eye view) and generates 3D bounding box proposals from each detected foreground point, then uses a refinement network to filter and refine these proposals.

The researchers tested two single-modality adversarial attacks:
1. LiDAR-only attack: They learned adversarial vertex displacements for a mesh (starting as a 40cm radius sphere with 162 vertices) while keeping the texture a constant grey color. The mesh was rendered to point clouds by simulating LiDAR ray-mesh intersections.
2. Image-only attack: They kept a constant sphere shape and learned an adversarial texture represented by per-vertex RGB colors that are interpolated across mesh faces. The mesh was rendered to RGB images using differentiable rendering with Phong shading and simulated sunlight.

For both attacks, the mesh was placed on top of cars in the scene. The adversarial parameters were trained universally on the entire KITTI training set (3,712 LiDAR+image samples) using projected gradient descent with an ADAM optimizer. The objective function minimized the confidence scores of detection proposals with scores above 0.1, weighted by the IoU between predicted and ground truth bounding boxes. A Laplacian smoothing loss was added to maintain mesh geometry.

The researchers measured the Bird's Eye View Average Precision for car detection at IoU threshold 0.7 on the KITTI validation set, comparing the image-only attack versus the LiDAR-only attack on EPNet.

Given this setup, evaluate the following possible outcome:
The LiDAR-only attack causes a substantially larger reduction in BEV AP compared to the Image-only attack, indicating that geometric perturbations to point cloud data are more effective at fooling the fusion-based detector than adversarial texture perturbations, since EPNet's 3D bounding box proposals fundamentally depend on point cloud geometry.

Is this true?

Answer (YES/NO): NO